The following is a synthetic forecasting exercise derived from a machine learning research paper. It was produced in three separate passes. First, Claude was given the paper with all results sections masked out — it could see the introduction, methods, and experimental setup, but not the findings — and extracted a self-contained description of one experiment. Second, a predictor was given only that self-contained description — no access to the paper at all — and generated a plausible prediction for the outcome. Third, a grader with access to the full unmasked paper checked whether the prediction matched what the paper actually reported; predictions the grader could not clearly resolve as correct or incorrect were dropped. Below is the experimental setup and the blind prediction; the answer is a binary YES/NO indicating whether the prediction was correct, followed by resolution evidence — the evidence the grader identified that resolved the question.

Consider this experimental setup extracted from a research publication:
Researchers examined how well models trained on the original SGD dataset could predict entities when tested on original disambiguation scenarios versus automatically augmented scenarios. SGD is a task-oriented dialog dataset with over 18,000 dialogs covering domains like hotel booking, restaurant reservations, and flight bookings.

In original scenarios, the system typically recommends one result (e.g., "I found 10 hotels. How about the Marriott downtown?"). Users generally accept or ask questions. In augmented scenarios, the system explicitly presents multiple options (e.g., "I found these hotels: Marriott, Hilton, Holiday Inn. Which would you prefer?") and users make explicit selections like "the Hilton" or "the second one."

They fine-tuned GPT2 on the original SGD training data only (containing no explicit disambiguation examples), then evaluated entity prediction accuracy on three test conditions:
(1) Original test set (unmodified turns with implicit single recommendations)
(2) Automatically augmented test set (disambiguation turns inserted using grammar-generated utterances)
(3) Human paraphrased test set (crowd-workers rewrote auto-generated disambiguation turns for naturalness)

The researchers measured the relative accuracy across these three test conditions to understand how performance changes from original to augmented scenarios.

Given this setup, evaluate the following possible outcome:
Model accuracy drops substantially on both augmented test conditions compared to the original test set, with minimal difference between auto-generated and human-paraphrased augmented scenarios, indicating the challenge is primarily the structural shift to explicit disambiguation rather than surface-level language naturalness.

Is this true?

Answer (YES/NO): NO